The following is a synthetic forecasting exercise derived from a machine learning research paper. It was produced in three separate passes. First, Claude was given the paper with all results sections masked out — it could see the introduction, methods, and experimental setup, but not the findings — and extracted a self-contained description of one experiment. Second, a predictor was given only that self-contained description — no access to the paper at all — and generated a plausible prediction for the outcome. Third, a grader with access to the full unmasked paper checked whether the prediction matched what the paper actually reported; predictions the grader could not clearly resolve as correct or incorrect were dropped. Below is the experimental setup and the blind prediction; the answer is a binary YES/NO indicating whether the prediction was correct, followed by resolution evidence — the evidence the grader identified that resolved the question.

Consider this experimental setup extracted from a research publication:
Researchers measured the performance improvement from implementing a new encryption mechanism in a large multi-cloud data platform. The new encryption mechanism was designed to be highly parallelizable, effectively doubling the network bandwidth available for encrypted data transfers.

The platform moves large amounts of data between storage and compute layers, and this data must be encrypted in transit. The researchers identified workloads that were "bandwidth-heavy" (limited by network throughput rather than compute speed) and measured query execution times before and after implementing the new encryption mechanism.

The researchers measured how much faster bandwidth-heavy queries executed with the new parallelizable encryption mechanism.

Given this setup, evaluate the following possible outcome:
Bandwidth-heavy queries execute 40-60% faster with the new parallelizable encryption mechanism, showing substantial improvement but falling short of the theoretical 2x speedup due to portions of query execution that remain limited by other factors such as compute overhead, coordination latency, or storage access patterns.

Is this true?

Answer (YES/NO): NO